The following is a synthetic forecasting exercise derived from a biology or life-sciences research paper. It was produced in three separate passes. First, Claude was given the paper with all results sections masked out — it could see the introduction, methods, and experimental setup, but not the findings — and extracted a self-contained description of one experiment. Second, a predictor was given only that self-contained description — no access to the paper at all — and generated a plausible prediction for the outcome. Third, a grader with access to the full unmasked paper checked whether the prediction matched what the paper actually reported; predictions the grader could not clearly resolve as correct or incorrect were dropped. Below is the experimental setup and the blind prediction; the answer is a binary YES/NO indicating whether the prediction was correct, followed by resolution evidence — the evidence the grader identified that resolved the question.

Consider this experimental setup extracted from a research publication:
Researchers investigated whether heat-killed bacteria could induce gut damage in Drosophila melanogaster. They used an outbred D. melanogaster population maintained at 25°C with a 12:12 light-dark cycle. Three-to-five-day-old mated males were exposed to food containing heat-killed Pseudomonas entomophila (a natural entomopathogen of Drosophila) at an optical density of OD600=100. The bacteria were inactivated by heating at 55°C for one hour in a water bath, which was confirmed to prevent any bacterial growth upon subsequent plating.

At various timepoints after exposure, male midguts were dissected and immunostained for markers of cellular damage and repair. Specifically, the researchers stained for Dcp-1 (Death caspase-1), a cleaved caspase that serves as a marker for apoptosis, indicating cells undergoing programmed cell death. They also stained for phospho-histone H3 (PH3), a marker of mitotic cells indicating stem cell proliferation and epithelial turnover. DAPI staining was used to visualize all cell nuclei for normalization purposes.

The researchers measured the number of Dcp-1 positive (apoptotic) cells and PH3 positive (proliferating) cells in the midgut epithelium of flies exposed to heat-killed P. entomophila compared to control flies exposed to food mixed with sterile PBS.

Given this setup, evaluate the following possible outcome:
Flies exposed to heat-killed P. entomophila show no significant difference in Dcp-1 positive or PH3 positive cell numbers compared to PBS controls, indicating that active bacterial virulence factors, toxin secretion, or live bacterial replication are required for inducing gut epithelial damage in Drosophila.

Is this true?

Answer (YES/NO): NO